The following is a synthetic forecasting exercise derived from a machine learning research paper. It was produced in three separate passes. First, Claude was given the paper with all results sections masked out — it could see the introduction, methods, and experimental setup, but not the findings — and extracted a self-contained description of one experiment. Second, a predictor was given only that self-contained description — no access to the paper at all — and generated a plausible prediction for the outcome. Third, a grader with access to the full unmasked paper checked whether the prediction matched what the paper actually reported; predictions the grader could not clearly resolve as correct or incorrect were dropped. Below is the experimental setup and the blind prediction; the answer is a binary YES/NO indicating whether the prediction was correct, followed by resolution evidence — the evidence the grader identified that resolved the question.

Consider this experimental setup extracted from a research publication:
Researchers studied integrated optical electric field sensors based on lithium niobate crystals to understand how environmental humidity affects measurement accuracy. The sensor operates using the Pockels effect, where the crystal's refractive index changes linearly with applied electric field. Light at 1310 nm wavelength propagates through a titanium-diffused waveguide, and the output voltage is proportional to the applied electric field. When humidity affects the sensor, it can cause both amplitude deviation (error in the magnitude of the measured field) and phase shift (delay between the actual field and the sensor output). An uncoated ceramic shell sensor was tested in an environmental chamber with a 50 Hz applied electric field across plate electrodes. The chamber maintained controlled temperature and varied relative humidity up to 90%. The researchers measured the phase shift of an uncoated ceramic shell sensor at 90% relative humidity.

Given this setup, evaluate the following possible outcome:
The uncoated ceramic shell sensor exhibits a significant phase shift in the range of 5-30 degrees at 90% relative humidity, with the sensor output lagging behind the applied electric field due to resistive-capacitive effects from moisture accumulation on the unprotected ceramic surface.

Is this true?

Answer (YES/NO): NO